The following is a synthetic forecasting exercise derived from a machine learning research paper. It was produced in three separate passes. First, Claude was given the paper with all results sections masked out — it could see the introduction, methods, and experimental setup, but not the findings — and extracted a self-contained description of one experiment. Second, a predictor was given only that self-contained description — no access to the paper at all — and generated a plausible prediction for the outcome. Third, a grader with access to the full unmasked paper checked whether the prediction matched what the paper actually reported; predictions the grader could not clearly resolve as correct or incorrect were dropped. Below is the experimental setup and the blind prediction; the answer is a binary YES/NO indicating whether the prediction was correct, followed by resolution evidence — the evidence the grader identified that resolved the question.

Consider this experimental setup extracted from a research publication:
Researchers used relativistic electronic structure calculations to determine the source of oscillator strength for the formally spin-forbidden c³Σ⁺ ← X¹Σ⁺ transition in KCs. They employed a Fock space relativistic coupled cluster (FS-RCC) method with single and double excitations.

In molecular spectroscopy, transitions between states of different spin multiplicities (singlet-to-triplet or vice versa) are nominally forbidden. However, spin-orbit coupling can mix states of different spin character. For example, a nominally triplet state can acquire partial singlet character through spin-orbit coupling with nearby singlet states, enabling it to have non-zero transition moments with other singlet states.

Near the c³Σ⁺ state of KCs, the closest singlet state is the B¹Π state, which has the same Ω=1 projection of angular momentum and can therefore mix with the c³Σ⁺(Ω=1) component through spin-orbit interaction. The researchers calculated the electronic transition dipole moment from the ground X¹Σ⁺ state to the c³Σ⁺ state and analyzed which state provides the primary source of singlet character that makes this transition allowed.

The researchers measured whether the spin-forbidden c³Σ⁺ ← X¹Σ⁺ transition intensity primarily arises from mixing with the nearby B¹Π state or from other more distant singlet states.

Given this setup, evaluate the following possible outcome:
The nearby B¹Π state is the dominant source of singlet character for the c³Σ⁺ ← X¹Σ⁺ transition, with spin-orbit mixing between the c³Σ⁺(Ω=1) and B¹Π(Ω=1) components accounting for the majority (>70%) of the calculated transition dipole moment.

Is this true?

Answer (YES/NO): YES